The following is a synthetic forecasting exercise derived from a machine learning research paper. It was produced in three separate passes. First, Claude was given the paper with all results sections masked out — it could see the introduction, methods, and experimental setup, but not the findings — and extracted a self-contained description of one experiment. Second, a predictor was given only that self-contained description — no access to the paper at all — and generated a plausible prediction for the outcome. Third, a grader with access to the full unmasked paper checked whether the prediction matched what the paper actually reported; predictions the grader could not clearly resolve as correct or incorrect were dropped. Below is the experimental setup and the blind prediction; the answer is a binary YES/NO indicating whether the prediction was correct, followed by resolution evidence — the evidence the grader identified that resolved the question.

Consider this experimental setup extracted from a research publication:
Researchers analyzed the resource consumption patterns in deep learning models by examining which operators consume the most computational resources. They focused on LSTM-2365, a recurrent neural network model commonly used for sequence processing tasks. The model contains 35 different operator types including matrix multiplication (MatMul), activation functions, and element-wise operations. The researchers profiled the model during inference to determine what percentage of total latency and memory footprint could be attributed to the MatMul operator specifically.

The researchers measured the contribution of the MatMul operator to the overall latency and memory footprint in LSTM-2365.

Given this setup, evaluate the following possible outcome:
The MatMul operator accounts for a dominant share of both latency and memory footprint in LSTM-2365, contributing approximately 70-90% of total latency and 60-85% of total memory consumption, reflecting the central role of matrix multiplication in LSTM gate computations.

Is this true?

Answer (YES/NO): NO